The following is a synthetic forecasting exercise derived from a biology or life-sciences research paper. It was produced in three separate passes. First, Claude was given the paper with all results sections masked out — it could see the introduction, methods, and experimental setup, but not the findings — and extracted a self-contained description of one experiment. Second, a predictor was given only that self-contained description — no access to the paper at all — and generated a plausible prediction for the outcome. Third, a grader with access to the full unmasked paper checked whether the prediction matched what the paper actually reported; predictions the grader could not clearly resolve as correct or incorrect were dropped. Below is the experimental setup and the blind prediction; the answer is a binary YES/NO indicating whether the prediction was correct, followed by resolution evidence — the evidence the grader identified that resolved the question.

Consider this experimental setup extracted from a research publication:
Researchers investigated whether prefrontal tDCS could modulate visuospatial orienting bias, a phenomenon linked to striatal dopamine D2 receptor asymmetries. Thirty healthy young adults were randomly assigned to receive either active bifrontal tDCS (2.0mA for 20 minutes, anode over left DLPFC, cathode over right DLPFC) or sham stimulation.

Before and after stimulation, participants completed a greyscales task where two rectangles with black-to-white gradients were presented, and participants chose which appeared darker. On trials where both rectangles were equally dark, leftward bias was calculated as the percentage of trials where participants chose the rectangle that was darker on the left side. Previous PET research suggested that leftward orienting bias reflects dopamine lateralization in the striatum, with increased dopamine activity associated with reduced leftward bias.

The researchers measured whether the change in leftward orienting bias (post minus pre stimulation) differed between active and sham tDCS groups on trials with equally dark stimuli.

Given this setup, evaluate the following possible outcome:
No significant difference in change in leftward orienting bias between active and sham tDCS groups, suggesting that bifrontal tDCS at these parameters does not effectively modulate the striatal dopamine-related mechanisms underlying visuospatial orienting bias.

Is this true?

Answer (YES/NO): NO